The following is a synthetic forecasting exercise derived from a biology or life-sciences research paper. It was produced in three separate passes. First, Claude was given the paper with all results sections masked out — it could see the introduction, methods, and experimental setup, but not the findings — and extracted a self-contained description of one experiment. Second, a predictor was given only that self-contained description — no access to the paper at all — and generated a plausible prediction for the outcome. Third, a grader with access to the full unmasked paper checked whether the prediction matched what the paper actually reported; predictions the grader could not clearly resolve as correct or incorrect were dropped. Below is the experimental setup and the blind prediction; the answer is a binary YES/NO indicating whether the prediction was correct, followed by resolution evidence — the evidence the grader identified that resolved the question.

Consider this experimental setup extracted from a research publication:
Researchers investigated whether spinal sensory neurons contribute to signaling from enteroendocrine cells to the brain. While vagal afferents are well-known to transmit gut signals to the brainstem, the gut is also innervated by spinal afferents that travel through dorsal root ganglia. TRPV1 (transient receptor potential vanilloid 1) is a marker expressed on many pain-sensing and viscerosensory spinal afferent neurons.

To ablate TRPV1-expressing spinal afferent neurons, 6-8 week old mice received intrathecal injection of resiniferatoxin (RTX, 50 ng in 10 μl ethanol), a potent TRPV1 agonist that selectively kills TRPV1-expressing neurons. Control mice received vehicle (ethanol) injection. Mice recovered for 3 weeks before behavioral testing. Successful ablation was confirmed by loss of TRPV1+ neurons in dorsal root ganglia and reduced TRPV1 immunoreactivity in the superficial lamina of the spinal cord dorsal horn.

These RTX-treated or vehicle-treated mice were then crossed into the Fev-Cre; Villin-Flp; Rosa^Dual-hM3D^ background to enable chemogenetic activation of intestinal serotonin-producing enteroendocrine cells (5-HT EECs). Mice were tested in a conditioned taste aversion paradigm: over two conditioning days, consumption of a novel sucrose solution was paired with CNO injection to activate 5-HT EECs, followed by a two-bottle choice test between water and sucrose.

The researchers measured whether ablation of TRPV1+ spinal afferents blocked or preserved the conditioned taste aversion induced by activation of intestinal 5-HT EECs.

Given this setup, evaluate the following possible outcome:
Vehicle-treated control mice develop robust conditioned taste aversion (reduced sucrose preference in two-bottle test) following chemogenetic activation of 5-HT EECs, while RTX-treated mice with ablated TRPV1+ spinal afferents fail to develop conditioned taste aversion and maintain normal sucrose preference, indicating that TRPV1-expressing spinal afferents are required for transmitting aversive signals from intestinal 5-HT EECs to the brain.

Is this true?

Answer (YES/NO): NO